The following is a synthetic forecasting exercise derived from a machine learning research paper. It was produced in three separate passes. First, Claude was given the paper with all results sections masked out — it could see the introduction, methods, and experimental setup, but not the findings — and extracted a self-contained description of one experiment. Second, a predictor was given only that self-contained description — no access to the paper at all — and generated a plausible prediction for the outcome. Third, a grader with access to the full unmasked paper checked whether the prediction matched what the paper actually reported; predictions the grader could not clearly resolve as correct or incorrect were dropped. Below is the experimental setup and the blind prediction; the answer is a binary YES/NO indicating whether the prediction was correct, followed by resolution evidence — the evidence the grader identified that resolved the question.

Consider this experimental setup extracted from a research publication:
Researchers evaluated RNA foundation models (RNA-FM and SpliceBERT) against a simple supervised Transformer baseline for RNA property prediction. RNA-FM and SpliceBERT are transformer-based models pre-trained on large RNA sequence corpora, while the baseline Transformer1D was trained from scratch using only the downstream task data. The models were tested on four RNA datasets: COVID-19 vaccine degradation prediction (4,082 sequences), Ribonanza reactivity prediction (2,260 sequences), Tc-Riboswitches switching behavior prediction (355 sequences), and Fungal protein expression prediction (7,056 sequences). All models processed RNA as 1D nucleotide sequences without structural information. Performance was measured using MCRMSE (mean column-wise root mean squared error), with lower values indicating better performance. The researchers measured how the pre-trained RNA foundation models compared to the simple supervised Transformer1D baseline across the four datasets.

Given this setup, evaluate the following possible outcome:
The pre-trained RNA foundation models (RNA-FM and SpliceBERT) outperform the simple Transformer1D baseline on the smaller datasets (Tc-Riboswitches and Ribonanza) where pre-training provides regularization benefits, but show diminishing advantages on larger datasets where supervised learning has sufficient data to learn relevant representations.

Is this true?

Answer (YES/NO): NO